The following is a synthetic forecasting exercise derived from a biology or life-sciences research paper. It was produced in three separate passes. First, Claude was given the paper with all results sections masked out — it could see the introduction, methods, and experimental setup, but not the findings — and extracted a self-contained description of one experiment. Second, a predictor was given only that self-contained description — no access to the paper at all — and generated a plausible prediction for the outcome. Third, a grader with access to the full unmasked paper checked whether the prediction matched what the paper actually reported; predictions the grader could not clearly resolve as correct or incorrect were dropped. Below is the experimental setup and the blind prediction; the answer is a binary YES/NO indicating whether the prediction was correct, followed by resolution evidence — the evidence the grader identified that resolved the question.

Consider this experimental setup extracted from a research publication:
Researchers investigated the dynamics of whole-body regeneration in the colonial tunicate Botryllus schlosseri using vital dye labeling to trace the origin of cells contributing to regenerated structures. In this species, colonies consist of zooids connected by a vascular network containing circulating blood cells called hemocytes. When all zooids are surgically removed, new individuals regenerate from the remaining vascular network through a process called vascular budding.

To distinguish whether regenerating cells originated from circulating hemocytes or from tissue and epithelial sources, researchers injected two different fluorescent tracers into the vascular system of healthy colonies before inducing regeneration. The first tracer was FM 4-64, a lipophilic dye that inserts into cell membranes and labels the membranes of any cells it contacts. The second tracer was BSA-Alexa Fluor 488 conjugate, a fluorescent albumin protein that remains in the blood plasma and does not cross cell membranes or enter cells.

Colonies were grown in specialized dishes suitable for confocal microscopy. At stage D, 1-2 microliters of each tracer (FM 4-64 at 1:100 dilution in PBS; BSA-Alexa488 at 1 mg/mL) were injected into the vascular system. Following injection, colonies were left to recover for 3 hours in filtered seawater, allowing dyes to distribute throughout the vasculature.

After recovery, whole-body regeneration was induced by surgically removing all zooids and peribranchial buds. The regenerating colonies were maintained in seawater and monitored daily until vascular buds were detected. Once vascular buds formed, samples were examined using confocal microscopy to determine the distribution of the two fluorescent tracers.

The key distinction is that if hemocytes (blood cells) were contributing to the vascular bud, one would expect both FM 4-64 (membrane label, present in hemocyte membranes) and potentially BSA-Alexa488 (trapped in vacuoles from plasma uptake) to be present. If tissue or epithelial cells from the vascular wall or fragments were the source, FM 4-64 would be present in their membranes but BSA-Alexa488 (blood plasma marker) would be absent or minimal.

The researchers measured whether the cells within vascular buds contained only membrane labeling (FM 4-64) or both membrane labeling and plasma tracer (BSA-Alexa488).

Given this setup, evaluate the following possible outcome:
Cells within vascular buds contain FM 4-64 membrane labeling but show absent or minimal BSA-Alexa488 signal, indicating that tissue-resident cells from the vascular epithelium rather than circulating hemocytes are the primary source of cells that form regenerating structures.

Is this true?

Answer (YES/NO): NO